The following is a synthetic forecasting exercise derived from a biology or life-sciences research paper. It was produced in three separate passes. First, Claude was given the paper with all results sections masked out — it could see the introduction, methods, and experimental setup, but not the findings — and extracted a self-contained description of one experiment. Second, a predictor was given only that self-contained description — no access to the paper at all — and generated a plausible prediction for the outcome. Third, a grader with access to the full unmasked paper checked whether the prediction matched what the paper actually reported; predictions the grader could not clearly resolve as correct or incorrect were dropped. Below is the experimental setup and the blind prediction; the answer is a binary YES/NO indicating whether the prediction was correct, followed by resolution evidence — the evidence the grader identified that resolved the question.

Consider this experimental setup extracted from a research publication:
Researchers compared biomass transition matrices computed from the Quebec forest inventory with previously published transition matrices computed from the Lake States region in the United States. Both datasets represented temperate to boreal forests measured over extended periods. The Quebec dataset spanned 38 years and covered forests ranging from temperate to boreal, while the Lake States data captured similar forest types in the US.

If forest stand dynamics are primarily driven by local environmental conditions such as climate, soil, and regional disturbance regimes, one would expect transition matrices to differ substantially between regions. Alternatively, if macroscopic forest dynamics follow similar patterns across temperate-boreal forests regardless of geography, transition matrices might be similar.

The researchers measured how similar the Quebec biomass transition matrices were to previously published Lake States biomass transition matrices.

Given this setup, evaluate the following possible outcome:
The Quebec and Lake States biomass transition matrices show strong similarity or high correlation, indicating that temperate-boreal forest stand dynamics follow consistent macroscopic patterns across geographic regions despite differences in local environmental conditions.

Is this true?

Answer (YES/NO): YES